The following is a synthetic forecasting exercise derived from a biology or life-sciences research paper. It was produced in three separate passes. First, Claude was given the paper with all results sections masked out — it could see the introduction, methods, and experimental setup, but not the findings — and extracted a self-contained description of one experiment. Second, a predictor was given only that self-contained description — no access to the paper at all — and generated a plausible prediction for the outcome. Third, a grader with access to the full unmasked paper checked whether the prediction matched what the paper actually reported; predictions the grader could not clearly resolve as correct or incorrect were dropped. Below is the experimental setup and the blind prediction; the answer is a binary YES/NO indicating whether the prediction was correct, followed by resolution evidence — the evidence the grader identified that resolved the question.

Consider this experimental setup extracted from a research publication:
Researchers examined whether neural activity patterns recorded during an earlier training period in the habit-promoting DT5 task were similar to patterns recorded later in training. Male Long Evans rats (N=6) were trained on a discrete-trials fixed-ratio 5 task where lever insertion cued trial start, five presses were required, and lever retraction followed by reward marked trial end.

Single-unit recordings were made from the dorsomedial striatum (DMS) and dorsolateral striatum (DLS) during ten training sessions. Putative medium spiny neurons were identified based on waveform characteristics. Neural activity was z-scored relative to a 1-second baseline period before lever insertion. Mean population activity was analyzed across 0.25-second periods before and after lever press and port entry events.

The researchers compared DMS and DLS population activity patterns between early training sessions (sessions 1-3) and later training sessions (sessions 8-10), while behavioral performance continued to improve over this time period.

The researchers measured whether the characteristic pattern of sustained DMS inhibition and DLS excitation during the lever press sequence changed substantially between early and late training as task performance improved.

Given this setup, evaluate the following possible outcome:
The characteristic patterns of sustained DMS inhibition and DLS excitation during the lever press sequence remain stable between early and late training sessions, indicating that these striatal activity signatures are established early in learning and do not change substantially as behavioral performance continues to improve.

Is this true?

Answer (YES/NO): YES